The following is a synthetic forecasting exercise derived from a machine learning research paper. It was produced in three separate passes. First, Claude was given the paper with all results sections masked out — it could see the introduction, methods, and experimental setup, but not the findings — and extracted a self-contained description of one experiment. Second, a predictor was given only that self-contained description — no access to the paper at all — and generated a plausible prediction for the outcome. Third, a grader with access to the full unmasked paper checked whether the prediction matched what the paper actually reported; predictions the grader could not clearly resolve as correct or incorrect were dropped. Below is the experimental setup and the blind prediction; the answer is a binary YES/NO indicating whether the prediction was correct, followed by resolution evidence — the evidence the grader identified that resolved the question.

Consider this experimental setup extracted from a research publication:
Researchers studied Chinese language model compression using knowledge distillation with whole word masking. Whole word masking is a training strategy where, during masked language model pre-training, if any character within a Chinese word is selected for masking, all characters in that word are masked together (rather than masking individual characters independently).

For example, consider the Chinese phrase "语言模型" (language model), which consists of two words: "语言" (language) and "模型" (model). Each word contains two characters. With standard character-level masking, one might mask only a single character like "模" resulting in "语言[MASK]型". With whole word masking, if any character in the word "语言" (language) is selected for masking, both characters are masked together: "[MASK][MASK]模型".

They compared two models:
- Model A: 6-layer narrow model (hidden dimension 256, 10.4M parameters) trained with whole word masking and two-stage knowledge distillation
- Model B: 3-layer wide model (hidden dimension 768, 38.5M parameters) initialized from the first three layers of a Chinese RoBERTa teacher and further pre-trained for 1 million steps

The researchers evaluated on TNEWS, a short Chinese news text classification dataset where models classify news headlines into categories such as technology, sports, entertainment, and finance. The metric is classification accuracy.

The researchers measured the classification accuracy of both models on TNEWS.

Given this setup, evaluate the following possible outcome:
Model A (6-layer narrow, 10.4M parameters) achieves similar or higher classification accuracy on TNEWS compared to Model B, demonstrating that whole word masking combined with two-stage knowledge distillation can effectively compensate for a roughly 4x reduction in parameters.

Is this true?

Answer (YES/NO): NO